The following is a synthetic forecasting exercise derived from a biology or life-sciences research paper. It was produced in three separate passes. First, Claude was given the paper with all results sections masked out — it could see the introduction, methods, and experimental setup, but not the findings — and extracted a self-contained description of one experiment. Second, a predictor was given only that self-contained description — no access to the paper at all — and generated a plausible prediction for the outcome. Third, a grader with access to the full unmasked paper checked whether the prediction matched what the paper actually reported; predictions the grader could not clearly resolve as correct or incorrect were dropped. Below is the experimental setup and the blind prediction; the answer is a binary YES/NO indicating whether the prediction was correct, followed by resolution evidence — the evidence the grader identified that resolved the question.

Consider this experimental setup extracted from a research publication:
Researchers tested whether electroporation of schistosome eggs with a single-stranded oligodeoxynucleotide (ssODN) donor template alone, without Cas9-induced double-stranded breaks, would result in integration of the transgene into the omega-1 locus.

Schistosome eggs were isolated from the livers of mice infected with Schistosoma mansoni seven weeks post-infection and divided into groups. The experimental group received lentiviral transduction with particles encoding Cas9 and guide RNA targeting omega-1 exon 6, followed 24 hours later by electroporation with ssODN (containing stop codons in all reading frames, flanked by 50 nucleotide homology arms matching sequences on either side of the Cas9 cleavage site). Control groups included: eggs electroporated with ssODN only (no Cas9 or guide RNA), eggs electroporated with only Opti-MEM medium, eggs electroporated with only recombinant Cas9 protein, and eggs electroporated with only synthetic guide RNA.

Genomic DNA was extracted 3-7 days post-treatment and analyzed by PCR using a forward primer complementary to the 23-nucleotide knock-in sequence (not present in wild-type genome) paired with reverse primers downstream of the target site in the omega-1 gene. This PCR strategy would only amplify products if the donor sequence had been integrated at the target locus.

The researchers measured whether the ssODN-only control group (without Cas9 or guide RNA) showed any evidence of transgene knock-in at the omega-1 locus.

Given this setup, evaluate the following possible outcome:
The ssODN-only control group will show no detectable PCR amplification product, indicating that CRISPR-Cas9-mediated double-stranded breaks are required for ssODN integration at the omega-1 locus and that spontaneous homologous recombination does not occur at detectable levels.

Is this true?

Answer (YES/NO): YES